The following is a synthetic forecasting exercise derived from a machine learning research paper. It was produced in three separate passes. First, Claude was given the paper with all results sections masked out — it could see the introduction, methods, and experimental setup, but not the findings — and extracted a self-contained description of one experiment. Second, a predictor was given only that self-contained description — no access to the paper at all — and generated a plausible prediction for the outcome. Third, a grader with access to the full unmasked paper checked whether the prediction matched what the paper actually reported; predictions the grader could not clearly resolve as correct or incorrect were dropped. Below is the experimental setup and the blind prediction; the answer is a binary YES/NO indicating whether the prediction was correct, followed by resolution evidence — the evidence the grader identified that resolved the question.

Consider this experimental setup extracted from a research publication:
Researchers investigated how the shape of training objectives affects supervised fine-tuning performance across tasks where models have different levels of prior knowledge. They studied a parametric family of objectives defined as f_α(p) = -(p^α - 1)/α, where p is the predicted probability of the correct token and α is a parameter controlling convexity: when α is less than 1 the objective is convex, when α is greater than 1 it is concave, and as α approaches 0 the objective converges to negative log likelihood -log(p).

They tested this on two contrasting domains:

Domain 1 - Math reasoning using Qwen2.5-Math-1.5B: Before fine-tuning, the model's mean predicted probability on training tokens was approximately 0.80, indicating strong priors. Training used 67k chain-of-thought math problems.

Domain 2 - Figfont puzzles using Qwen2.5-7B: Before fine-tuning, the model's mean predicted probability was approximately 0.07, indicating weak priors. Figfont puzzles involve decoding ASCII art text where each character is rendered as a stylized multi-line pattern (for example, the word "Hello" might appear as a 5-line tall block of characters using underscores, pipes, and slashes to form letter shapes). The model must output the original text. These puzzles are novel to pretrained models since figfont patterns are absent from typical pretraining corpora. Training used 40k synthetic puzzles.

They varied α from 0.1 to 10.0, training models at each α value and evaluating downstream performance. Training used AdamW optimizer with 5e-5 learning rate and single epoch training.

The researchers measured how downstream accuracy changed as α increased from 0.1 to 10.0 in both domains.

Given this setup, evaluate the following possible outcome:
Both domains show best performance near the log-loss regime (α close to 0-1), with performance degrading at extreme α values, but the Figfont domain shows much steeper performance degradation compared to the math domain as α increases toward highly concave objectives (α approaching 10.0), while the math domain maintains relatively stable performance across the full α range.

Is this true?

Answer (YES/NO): NO